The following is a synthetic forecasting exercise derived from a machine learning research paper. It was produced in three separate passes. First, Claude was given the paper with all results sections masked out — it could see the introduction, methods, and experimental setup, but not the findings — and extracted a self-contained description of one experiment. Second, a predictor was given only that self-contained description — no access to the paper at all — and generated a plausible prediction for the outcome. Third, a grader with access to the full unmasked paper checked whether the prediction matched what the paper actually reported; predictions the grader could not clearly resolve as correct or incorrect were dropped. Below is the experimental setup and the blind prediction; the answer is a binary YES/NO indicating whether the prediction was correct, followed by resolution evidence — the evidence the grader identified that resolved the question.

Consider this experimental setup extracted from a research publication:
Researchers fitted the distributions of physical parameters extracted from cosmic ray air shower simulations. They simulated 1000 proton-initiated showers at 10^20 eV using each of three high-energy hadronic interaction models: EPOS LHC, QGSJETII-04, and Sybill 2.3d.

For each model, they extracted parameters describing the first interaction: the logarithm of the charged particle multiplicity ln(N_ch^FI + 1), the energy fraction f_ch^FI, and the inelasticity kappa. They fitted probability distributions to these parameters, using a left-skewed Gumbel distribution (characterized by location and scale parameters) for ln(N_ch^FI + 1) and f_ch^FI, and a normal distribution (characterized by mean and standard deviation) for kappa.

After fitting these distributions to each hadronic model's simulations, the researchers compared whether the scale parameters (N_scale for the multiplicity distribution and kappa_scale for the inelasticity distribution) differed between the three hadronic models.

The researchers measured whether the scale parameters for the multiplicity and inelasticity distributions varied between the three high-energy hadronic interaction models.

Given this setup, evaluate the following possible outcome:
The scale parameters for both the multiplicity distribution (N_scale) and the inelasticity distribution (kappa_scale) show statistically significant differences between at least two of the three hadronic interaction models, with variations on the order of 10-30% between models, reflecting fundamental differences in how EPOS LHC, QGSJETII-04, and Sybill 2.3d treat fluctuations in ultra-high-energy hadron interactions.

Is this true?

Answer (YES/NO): NO